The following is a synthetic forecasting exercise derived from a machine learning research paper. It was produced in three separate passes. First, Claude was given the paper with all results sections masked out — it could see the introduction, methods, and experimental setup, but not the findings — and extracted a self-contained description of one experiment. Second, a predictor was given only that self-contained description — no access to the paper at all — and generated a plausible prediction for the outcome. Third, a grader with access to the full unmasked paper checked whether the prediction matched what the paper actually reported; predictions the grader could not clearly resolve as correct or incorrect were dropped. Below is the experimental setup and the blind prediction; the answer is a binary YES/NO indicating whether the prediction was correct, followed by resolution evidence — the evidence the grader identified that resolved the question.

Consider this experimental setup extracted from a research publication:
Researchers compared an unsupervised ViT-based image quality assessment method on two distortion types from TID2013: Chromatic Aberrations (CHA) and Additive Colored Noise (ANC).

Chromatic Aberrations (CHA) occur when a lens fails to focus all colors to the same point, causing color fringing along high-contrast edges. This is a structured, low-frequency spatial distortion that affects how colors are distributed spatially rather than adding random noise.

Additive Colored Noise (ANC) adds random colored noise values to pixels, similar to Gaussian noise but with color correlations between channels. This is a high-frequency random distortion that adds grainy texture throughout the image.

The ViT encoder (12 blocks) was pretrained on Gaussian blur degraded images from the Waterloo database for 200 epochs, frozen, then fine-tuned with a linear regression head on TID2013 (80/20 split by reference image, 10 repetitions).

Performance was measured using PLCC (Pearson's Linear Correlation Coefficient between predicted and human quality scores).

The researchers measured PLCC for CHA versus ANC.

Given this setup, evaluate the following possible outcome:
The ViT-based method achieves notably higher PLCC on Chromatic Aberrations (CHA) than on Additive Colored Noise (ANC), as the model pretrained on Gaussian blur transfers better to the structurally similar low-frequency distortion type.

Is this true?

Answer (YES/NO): YES